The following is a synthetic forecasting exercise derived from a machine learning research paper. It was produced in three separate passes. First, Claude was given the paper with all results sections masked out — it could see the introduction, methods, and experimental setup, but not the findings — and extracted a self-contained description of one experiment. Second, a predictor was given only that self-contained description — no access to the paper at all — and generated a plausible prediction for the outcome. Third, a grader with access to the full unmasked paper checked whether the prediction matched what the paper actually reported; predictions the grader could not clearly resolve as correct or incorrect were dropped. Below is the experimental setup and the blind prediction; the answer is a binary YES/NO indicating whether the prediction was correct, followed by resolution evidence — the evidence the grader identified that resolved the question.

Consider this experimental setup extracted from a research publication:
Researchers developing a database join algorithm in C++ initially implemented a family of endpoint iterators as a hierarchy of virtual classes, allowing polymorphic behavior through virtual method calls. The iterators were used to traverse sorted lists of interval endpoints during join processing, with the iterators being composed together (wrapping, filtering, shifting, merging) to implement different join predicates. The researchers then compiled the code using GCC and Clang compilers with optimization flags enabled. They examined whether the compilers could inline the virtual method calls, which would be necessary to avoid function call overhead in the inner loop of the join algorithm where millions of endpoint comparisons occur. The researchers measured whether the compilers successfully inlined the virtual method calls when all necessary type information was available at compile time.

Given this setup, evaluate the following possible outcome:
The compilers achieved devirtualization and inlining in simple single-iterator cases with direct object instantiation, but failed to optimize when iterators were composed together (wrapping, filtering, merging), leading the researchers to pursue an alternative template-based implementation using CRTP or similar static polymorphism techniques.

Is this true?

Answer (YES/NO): NO